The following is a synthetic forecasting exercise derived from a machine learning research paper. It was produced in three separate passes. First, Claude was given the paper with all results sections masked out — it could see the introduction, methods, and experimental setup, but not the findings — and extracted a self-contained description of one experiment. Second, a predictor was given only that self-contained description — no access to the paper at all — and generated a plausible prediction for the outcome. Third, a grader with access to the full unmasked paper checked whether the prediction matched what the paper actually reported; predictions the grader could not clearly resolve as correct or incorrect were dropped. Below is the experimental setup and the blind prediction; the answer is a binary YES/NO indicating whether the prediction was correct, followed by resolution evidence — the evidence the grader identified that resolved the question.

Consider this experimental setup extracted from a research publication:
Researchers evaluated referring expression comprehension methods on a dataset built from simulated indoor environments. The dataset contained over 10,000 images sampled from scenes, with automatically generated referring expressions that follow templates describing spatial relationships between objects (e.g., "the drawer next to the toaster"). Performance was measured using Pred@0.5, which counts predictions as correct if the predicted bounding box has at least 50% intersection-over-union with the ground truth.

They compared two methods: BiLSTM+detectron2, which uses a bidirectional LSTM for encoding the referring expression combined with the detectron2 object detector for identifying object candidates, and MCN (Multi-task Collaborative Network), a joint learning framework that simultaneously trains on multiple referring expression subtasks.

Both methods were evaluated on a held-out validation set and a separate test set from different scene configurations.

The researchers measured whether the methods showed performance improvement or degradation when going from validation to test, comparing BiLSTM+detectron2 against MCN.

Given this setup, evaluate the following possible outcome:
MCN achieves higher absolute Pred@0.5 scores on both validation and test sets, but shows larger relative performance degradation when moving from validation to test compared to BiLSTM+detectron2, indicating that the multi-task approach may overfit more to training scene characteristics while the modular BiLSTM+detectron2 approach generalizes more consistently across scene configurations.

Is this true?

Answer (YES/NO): NO